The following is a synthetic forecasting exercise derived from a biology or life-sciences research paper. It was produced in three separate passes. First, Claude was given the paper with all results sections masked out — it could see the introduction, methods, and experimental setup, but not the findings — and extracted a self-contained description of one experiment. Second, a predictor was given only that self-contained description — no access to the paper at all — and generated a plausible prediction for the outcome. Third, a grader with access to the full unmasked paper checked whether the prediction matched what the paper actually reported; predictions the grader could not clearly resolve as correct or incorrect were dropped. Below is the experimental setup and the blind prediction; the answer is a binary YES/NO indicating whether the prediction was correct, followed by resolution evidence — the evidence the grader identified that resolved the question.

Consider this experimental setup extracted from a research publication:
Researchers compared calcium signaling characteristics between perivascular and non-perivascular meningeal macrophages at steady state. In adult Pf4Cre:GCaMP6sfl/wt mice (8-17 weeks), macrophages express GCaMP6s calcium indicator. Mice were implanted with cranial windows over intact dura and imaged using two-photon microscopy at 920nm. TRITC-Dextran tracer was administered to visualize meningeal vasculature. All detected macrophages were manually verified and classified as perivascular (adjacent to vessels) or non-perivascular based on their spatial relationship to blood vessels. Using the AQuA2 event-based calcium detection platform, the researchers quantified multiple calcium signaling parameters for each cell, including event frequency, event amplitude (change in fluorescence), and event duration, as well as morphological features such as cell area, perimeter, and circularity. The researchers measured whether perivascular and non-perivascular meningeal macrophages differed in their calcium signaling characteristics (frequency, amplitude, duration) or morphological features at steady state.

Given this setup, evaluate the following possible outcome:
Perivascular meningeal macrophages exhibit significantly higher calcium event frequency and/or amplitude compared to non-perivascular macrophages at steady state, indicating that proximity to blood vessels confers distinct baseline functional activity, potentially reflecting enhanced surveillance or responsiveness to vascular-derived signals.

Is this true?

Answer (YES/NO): NO